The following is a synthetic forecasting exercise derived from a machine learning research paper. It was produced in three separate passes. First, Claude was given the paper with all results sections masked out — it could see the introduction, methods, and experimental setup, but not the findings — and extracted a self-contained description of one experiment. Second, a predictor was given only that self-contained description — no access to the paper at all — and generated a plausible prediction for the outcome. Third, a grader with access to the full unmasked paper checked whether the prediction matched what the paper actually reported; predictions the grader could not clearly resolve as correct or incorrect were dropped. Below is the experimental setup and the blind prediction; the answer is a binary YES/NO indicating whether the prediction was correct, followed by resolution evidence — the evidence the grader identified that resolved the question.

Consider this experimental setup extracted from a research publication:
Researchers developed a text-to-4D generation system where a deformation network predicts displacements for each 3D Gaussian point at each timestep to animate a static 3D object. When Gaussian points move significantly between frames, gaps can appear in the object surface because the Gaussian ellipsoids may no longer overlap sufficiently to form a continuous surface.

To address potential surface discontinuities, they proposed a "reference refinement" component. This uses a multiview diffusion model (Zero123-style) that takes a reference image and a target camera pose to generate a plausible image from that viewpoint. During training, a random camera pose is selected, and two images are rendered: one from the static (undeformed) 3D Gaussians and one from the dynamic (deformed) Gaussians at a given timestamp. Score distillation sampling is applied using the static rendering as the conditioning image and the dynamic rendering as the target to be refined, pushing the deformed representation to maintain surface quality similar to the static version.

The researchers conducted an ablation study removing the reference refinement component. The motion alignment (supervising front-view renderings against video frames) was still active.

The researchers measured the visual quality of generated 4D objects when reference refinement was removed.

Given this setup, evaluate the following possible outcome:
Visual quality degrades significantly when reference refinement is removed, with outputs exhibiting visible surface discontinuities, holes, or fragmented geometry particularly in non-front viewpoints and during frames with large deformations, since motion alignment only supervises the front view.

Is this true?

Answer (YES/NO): YES